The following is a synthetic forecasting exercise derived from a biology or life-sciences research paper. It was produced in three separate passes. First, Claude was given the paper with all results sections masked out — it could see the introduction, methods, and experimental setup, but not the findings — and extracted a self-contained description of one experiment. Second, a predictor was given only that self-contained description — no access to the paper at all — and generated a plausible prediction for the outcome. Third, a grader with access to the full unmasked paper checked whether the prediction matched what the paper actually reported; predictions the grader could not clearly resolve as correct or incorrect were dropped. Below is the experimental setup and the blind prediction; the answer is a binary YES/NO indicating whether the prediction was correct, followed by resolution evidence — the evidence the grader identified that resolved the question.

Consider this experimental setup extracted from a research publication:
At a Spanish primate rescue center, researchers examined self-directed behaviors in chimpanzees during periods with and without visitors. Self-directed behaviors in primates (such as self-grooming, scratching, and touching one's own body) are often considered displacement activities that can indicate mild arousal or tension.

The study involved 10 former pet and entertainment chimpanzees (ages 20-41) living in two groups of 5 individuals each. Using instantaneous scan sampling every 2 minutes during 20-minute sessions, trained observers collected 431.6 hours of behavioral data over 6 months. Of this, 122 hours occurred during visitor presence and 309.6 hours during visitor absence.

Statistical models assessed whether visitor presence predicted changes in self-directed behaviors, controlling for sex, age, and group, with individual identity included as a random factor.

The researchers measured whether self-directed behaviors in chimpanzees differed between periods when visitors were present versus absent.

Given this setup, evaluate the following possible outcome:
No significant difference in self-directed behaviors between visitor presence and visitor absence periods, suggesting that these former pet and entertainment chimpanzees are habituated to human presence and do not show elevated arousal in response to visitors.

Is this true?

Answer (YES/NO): YES